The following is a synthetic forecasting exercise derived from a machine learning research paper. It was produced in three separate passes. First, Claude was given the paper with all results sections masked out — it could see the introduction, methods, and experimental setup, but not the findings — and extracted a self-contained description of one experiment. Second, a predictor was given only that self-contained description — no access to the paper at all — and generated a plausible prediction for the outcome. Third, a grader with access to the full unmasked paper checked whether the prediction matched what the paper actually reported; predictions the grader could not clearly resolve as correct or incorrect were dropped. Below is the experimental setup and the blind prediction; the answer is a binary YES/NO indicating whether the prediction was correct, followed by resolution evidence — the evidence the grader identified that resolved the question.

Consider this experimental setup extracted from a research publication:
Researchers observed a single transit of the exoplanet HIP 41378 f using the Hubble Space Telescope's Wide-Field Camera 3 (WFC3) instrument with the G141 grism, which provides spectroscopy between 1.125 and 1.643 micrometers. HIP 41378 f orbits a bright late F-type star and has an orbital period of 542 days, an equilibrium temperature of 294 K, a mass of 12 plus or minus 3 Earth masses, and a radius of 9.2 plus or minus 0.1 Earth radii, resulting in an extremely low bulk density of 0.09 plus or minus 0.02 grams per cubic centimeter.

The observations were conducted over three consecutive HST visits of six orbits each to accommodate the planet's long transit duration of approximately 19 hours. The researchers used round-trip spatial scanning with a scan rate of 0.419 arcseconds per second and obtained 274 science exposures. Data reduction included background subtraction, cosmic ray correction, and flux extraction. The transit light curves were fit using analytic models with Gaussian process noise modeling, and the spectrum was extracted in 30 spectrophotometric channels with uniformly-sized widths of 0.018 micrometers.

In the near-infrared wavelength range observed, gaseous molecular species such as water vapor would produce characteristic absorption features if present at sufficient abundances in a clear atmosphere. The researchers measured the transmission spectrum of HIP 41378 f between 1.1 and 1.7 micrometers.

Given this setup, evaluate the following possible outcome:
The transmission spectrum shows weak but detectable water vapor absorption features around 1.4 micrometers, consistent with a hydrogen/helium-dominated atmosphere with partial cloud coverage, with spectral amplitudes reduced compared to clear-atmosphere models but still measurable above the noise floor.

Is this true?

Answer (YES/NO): NO